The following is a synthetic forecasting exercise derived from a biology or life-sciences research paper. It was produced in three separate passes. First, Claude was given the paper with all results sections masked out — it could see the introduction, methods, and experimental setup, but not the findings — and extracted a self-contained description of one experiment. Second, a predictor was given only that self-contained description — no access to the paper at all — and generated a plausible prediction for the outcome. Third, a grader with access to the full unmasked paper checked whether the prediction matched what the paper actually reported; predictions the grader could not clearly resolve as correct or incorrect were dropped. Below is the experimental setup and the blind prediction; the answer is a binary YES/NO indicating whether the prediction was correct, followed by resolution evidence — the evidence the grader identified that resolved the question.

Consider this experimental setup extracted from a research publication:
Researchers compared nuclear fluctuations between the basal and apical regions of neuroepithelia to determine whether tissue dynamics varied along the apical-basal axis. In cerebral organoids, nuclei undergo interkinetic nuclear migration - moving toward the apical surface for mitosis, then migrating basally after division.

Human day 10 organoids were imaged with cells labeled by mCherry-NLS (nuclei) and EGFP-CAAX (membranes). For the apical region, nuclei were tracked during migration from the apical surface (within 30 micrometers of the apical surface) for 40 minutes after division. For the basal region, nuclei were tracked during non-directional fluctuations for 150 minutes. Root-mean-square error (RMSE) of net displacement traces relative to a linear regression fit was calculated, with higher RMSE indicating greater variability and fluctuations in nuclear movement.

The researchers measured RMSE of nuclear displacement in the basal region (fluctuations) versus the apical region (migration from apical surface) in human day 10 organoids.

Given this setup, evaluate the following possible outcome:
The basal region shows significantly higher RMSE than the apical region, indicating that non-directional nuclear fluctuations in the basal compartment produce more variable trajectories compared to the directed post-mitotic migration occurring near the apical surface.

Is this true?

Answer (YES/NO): YES